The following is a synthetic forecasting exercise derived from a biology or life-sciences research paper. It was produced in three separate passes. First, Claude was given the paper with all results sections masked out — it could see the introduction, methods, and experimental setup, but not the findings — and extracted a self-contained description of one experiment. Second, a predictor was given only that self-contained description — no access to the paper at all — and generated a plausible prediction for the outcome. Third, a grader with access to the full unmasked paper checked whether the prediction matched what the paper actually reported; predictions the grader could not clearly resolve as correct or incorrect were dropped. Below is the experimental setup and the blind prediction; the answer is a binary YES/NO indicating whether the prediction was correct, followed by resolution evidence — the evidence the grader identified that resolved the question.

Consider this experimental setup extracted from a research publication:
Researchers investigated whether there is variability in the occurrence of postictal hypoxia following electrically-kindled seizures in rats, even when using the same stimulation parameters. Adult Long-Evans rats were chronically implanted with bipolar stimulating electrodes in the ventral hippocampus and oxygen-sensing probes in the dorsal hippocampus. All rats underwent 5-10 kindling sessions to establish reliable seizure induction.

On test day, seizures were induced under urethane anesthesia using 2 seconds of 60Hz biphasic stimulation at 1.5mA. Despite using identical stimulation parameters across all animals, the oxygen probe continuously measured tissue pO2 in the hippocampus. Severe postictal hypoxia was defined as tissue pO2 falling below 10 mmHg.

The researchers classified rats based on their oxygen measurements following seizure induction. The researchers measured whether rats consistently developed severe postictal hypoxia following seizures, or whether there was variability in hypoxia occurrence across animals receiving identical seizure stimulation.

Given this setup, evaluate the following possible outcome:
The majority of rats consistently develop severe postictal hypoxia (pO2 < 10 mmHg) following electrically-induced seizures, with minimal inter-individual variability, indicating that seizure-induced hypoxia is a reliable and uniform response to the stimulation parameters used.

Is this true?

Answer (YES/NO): NO